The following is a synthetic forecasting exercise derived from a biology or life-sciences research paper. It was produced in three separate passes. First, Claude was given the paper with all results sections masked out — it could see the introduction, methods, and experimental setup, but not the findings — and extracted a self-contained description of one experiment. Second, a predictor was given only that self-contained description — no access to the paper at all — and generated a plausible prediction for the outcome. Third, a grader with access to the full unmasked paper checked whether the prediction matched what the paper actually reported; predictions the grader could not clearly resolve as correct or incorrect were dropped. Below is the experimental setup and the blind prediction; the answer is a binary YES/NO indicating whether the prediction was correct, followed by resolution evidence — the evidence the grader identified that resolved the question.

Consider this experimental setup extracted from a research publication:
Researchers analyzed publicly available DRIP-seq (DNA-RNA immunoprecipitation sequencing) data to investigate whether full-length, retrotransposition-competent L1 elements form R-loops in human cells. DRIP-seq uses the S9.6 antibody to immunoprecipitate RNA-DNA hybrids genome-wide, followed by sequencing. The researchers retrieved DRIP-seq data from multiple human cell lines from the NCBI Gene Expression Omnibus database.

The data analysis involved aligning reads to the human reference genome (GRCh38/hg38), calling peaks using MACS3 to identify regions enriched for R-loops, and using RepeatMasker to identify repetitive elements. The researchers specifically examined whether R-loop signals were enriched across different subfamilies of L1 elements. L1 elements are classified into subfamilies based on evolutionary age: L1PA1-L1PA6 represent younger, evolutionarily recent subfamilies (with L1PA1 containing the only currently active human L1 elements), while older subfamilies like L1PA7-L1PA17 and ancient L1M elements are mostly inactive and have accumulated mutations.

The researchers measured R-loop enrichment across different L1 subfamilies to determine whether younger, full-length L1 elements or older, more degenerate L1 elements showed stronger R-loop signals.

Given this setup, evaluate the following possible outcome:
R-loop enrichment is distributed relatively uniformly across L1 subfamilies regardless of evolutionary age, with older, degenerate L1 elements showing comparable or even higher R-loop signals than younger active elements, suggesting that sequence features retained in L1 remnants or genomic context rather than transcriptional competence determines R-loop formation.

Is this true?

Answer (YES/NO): NO